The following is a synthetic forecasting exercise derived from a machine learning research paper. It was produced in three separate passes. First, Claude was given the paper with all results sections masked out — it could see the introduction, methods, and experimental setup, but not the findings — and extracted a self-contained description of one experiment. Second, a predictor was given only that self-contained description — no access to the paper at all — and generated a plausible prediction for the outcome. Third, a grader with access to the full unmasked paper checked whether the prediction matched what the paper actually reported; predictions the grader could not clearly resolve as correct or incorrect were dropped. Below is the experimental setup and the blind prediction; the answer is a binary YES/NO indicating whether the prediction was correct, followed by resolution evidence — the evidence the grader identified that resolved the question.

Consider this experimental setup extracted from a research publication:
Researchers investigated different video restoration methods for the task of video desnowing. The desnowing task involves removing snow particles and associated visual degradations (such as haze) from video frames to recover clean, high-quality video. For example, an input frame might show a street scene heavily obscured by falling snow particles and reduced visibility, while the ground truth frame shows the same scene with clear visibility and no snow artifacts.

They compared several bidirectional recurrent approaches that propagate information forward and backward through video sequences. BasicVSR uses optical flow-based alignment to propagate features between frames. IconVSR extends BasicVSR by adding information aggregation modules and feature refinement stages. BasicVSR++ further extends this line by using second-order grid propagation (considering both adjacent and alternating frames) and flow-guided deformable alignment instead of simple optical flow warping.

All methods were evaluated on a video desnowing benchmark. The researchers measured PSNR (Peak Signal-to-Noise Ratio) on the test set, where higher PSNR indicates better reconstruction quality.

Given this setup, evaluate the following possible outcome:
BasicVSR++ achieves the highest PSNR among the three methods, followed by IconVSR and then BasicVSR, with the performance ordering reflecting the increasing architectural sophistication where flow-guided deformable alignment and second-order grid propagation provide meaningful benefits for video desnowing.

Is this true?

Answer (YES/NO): NO